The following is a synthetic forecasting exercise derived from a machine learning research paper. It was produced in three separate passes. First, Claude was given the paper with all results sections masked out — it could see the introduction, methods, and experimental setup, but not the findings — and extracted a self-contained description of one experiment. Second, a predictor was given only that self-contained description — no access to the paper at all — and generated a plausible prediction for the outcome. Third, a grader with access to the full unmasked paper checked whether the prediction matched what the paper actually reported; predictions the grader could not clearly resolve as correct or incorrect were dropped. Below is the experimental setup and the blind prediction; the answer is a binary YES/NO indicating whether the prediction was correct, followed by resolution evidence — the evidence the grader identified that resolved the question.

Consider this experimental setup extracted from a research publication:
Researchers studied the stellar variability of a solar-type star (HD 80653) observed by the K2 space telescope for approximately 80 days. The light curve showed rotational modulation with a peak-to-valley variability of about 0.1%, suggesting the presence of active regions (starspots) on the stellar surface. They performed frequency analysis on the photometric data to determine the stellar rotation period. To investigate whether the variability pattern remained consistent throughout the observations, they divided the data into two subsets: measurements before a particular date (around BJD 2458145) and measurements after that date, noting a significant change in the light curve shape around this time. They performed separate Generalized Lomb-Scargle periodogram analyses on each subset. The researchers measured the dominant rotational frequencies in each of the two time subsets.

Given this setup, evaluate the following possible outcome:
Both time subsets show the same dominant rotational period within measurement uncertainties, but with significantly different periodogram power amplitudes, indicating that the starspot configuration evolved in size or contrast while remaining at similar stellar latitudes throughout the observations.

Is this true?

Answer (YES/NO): NO